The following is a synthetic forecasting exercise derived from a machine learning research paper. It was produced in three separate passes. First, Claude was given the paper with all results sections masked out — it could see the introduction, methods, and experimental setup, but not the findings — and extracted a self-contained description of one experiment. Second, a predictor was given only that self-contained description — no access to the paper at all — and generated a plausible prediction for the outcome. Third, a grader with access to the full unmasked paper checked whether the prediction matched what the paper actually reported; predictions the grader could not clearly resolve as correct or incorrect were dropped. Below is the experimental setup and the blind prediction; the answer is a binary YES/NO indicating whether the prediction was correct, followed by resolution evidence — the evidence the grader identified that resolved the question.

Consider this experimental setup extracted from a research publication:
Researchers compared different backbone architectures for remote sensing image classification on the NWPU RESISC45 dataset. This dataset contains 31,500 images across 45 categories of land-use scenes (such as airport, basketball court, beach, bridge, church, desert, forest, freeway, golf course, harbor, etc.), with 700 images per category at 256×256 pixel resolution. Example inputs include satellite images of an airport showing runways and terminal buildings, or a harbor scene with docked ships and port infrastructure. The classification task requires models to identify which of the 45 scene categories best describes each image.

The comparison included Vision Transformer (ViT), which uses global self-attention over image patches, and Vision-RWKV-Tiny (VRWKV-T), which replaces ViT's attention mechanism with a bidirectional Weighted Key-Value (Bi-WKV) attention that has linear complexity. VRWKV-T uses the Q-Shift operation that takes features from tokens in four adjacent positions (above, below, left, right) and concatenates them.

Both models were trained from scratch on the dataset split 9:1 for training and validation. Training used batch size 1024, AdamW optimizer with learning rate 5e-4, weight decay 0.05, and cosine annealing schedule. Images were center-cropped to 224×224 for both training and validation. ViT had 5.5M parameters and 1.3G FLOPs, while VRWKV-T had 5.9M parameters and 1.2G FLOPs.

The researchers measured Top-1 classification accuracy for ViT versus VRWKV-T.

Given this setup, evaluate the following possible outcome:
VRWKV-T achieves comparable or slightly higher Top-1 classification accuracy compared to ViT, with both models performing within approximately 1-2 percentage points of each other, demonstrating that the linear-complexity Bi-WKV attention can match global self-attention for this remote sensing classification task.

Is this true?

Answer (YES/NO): NO